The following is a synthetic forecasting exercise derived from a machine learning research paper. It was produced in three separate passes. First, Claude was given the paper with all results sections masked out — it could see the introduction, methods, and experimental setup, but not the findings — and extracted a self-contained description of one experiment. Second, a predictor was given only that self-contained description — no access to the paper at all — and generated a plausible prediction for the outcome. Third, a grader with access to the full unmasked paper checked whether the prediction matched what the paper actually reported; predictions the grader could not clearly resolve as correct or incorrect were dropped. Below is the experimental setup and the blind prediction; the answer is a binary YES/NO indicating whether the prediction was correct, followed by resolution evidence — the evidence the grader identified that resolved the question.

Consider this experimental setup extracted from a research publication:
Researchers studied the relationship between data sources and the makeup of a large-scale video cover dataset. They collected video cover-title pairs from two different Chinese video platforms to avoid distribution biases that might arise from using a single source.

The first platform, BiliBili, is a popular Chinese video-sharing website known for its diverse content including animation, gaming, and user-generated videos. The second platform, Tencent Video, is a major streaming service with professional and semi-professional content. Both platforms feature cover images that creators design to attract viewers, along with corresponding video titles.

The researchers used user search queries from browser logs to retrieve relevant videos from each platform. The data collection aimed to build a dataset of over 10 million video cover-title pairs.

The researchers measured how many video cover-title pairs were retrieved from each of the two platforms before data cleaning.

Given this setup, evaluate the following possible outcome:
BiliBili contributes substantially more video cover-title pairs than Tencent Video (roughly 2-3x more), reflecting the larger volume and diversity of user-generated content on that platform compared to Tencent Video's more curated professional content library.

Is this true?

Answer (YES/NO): NO